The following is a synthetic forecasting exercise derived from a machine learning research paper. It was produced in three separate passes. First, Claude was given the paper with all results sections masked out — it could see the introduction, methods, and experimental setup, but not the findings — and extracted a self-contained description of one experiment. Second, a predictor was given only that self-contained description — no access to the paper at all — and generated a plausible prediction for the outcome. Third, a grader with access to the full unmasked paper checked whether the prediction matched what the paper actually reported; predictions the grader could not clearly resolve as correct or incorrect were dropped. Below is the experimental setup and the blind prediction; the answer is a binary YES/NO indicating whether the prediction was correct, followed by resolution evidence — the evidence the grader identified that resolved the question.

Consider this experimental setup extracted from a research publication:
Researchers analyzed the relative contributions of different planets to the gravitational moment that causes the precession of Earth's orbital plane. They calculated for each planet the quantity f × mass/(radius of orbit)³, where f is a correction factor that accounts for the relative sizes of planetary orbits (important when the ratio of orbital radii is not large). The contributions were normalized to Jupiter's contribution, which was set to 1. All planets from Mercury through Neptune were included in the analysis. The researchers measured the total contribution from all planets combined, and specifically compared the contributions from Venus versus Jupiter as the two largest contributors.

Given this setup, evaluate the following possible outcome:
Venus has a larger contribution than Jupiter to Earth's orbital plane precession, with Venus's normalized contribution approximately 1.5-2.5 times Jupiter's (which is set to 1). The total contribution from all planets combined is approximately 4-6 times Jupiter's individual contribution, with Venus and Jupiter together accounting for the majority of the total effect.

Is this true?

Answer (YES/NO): NO